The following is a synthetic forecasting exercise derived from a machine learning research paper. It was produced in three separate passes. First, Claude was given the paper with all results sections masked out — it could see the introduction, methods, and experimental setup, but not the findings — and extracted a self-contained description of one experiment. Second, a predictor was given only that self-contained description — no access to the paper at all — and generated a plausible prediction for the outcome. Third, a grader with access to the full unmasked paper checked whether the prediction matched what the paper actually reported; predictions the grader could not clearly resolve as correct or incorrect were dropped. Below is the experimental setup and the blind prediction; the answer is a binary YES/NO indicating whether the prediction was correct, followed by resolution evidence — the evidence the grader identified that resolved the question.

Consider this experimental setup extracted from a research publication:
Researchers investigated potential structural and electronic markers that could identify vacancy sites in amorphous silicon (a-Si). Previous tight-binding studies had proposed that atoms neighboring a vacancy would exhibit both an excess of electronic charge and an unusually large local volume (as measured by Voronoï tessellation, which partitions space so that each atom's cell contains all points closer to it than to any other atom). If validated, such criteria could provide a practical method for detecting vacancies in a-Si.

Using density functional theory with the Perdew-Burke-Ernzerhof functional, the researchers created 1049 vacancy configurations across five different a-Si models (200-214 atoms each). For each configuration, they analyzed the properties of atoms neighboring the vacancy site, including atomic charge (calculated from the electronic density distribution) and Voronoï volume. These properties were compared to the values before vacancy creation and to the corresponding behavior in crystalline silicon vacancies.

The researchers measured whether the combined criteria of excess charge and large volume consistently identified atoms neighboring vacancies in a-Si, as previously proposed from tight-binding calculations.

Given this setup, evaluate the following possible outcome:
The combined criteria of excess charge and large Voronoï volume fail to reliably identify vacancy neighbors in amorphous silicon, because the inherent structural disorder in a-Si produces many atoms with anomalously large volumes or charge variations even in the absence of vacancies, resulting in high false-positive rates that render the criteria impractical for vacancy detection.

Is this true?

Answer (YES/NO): YES